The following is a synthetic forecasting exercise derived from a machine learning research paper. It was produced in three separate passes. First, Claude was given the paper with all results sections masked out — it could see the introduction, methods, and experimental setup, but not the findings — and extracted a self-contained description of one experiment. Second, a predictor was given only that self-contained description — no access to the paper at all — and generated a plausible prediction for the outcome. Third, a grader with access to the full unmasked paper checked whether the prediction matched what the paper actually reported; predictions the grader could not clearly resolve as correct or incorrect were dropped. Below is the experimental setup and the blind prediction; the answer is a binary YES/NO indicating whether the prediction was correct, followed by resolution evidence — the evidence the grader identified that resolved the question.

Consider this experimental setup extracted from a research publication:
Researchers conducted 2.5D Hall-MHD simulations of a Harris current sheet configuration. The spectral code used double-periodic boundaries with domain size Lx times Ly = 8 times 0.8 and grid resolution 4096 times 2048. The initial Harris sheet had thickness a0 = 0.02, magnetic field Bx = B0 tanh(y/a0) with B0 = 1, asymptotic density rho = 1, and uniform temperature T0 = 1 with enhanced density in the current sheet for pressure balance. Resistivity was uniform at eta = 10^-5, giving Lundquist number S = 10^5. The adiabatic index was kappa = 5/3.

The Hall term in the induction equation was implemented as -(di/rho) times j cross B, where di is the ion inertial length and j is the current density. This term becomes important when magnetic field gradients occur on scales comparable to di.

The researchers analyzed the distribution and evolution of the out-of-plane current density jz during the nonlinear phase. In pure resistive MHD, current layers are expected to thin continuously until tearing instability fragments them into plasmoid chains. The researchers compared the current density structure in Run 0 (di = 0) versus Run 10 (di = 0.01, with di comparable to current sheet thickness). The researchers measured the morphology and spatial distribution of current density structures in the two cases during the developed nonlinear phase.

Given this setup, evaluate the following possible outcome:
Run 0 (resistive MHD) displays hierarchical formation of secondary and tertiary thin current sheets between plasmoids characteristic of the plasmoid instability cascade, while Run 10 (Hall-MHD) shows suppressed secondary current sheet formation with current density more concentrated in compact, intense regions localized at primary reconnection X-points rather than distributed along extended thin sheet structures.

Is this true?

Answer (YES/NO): YES